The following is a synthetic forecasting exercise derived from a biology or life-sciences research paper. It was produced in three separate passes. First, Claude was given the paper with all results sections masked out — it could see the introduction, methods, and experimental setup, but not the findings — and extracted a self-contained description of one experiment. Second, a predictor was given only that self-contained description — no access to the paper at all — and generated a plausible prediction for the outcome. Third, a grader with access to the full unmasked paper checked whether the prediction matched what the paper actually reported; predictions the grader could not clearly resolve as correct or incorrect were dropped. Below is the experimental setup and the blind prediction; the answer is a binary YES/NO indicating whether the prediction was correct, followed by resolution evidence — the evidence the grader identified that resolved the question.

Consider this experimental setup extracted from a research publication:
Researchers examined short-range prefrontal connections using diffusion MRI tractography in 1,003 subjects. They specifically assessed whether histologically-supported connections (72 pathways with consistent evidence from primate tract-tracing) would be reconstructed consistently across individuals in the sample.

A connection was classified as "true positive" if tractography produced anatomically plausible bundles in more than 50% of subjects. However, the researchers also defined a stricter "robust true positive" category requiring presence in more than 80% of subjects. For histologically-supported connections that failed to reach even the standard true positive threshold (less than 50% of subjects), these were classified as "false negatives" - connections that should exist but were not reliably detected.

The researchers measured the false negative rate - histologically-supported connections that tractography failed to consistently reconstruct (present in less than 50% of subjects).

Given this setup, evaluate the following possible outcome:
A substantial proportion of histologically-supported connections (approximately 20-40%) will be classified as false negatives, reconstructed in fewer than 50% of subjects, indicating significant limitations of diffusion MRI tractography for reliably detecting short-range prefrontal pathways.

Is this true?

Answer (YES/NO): NO